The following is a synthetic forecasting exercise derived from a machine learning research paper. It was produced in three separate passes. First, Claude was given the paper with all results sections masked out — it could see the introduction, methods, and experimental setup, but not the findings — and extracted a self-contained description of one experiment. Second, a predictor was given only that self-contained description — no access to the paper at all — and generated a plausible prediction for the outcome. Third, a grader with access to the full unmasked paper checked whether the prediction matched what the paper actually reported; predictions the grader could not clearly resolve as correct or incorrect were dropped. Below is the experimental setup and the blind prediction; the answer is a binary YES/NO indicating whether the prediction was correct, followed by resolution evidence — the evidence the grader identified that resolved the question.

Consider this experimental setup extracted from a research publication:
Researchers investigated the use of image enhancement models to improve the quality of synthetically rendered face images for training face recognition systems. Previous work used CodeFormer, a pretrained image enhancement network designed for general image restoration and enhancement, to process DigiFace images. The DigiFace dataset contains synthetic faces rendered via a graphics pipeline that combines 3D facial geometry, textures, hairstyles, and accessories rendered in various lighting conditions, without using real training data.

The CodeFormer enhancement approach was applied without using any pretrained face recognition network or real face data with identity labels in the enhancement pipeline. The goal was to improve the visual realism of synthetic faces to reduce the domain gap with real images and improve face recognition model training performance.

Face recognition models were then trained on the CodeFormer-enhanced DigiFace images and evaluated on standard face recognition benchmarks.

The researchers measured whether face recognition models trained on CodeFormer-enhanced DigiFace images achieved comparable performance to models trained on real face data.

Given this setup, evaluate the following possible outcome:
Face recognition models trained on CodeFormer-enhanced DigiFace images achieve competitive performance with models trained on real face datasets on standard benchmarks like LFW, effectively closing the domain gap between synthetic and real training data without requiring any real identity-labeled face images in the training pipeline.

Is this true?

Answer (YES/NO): NO